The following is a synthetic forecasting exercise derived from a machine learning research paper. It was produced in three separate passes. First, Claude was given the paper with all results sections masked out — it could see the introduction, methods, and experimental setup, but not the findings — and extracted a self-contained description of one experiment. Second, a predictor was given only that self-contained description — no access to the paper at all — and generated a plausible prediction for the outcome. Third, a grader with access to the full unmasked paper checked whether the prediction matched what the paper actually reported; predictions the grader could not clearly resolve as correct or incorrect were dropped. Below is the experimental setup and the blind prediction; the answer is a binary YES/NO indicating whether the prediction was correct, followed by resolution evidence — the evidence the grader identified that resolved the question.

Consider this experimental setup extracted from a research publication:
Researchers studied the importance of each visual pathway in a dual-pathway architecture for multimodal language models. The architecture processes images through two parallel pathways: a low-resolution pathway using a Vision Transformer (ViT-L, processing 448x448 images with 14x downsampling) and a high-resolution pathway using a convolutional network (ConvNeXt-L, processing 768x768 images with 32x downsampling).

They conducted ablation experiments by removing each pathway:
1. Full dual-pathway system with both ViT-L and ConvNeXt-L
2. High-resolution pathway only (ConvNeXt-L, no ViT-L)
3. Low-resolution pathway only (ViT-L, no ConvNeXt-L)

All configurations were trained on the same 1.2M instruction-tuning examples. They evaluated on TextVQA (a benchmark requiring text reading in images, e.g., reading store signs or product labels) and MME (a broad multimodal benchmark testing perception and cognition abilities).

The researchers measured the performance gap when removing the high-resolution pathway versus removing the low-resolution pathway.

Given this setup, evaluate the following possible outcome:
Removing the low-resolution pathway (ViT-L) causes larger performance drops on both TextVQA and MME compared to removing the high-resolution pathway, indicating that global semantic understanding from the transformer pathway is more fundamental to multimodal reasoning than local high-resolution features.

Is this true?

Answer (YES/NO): NO